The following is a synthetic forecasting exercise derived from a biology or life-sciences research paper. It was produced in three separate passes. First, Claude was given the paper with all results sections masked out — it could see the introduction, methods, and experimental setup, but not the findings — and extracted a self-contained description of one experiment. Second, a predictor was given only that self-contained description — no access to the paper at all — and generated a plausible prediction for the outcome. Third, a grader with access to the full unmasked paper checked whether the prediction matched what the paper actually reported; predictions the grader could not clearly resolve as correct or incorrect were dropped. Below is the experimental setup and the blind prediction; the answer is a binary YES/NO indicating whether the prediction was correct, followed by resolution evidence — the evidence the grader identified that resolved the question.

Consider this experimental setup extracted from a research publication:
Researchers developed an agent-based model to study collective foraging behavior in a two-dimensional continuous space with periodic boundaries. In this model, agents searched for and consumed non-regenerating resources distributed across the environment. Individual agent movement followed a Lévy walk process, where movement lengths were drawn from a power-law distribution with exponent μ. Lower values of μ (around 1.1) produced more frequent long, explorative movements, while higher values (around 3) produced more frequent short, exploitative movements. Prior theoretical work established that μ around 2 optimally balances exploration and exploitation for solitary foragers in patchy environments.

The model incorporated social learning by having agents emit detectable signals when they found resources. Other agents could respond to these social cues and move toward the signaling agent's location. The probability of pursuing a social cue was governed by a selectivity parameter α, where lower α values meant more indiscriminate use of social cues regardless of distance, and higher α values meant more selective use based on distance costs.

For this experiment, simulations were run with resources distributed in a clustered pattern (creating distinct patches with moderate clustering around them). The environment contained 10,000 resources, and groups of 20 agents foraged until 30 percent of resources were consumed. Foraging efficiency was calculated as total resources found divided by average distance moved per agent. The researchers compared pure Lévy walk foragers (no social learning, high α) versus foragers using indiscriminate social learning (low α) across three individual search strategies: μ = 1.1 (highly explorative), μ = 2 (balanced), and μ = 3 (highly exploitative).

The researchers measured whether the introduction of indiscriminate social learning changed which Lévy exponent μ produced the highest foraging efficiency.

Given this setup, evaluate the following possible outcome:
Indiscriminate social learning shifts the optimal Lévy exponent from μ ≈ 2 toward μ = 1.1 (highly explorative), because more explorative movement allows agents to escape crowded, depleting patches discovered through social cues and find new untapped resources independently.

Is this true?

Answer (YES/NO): YES